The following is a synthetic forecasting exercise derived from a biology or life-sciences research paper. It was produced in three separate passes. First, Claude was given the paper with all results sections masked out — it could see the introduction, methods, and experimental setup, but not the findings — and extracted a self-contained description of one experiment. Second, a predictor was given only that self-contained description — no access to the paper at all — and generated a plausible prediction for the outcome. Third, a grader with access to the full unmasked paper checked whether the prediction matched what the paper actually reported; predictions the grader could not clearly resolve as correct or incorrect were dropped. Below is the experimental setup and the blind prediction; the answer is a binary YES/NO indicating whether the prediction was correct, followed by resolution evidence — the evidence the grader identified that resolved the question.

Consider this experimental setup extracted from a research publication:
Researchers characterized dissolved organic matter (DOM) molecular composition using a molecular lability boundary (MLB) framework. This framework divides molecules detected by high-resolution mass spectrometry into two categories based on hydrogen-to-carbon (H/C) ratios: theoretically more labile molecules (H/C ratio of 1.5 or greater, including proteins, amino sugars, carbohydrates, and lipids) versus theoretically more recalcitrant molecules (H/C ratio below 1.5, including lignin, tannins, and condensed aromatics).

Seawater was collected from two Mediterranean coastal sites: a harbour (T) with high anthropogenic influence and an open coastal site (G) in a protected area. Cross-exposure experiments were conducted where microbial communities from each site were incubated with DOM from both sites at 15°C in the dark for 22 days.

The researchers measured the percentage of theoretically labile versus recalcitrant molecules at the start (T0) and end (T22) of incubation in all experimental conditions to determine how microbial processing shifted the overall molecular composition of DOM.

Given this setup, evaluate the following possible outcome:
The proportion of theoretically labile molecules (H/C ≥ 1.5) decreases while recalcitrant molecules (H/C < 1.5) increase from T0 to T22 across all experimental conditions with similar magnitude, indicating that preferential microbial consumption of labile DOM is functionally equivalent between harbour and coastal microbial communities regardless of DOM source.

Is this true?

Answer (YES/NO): NO